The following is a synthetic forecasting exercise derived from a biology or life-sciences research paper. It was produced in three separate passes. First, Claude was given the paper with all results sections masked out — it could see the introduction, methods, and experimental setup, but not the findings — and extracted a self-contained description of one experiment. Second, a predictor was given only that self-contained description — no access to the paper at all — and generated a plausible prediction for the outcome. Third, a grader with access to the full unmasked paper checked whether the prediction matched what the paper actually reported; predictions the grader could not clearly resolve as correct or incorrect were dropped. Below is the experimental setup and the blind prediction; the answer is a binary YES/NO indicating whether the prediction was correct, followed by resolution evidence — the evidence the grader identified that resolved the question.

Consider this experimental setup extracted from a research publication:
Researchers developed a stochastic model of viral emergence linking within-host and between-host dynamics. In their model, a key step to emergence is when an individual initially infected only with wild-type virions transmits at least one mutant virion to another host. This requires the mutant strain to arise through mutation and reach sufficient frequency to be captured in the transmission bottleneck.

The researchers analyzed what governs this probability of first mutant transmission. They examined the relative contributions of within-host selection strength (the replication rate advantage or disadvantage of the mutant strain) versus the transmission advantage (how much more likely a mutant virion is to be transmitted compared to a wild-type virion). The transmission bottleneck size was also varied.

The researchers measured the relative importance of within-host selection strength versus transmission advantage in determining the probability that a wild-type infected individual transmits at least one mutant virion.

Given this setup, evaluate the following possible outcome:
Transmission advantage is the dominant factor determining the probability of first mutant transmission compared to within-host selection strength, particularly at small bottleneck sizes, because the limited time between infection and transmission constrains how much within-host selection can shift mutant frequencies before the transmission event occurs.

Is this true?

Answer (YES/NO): NO